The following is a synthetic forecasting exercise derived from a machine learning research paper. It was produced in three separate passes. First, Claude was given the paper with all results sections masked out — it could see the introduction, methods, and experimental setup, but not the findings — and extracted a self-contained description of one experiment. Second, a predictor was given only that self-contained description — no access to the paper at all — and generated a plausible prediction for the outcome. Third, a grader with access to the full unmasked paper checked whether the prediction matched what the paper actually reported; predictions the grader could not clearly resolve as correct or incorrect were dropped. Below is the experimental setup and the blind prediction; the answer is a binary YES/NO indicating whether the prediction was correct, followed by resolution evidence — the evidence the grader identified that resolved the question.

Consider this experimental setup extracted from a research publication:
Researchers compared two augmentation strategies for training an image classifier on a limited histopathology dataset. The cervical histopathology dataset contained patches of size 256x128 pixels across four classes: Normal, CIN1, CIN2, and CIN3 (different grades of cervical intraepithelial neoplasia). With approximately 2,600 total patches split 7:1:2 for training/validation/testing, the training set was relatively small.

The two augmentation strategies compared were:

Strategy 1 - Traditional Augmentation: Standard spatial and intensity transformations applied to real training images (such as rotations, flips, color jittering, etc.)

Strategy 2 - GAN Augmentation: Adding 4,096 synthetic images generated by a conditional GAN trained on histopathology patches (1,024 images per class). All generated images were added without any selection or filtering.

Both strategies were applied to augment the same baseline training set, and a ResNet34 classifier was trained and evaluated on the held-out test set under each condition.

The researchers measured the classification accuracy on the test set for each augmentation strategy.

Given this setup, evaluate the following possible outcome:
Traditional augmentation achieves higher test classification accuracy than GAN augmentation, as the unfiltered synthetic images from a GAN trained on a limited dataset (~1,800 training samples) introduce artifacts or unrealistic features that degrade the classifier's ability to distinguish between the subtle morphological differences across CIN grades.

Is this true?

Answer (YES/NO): NO